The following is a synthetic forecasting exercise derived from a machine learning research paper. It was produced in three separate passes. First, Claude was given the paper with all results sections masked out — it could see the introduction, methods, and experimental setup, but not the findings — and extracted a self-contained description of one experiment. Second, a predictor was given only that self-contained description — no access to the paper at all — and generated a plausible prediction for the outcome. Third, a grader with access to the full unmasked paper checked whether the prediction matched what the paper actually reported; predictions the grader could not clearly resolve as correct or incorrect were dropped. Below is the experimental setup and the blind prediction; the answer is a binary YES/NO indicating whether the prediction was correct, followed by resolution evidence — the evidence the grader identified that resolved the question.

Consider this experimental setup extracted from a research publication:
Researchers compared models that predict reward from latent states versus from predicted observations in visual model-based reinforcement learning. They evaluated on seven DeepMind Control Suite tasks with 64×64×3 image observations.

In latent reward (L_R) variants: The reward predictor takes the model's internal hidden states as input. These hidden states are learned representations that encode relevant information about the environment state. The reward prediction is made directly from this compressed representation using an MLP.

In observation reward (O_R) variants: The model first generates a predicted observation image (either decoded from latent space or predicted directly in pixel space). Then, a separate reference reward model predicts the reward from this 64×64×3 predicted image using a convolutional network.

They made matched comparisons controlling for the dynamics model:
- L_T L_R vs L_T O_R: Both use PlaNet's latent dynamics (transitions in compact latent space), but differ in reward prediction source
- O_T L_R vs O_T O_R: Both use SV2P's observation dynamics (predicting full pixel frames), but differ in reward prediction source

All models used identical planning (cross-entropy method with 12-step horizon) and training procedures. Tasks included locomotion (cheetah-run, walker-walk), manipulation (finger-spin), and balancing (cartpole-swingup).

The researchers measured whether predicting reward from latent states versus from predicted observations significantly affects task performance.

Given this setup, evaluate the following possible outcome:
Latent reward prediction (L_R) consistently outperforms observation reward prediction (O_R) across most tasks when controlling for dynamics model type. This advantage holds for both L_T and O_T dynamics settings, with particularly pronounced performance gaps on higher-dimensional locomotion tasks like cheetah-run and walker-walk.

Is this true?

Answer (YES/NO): NO